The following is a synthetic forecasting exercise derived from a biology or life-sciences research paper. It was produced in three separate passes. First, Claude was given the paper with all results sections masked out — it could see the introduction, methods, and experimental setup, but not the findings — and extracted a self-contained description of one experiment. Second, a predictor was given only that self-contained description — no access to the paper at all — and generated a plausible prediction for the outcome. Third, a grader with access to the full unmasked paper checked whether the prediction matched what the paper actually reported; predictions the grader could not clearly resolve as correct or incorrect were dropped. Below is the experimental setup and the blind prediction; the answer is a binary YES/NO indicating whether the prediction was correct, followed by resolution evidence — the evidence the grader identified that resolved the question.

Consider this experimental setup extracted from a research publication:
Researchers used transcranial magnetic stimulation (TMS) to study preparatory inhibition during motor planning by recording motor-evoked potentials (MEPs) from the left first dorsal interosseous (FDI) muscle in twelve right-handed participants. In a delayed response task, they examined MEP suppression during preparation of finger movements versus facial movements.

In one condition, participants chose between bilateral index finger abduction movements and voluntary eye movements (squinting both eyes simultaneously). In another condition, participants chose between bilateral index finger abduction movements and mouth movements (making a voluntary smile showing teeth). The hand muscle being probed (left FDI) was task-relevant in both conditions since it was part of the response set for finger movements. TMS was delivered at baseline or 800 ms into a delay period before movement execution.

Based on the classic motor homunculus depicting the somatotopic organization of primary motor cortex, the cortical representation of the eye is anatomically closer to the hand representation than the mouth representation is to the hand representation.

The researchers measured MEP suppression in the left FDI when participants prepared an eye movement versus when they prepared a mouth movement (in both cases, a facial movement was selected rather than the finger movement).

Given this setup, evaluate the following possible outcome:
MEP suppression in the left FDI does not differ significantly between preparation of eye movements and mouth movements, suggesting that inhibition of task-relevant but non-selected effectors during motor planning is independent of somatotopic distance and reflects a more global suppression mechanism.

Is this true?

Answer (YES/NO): NO